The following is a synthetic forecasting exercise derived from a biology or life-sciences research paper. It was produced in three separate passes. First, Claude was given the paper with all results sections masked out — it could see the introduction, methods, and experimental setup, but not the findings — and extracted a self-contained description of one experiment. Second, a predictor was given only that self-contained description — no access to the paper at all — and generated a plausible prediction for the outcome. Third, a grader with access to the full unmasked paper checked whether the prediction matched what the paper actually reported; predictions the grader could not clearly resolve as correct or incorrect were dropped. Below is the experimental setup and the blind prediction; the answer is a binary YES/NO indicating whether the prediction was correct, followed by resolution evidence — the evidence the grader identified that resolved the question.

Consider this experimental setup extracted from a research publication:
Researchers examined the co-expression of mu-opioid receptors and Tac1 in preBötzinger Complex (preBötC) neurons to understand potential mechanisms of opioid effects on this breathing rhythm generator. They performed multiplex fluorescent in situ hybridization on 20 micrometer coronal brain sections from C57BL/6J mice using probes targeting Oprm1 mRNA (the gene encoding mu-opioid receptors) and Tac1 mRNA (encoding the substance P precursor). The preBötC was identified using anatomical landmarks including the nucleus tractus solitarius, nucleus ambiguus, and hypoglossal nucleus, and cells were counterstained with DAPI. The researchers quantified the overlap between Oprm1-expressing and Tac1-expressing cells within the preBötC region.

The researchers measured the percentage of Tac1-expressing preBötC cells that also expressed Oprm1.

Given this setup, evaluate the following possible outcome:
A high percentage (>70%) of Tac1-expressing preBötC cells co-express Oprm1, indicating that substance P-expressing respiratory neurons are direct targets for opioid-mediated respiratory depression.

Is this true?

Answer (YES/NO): YES